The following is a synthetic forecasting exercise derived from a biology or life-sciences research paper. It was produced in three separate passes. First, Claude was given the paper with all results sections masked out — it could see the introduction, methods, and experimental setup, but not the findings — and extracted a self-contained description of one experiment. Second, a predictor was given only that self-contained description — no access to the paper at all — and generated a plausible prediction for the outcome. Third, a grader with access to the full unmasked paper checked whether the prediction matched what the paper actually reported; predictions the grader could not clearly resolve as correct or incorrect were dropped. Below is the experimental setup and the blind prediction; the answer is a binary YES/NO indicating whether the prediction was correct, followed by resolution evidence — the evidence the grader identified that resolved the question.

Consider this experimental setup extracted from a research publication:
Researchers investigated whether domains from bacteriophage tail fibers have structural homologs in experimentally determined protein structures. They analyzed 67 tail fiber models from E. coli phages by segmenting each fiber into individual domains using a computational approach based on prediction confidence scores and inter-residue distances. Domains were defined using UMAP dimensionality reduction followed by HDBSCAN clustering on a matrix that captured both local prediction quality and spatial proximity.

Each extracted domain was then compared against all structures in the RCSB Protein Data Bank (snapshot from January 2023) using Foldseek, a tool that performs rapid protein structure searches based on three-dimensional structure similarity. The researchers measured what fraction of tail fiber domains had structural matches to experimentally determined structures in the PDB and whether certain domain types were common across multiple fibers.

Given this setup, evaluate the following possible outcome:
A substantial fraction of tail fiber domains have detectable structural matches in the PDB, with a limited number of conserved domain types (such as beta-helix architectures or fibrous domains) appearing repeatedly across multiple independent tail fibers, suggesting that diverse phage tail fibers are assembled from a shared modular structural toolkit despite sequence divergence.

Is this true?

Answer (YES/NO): YES